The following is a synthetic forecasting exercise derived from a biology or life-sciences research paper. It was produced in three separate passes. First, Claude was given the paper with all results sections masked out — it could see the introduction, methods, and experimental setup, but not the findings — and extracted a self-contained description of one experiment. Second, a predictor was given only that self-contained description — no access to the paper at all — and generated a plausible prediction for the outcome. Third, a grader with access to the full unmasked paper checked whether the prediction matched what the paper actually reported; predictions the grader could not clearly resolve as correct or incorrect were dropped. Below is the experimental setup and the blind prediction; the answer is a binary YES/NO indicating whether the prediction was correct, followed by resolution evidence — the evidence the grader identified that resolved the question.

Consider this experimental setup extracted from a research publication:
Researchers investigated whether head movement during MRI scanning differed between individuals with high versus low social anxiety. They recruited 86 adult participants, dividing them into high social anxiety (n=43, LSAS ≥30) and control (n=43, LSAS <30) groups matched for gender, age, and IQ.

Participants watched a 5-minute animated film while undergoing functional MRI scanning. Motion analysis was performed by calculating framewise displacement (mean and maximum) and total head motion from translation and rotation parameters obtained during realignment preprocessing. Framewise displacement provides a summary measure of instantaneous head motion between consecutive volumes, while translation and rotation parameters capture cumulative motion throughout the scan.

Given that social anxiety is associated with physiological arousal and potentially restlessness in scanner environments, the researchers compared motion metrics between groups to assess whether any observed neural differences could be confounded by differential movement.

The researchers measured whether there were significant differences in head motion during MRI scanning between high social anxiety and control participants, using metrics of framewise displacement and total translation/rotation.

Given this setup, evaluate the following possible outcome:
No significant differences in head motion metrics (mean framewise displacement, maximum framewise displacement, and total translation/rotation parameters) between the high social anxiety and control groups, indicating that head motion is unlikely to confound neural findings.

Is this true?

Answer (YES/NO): YES